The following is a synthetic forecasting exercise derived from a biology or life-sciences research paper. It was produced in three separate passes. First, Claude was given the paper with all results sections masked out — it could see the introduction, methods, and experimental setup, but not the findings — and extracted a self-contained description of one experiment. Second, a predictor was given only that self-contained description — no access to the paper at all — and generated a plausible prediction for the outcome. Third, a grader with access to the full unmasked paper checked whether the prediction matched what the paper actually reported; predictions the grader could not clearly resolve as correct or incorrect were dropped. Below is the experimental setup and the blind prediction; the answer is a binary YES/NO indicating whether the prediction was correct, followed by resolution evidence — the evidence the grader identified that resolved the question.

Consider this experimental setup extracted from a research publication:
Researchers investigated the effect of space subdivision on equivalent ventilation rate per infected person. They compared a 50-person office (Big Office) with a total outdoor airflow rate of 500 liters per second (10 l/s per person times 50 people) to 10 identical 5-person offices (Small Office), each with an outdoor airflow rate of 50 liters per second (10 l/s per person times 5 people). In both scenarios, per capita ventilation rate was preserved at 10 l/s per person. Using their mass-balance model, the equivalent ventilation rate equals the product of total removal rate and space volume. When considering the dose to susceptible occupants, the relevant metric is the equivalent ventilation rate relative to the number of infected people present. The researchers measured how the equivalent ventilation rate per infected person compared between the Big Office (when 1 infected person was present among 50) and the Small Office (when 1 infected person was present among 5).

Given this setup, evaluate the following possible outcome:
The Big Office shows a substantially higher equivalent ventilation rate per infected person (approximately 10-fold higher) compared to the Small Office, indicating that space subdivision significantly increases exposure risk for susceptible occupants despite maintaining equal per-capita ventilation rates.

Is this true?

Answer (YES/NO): YES